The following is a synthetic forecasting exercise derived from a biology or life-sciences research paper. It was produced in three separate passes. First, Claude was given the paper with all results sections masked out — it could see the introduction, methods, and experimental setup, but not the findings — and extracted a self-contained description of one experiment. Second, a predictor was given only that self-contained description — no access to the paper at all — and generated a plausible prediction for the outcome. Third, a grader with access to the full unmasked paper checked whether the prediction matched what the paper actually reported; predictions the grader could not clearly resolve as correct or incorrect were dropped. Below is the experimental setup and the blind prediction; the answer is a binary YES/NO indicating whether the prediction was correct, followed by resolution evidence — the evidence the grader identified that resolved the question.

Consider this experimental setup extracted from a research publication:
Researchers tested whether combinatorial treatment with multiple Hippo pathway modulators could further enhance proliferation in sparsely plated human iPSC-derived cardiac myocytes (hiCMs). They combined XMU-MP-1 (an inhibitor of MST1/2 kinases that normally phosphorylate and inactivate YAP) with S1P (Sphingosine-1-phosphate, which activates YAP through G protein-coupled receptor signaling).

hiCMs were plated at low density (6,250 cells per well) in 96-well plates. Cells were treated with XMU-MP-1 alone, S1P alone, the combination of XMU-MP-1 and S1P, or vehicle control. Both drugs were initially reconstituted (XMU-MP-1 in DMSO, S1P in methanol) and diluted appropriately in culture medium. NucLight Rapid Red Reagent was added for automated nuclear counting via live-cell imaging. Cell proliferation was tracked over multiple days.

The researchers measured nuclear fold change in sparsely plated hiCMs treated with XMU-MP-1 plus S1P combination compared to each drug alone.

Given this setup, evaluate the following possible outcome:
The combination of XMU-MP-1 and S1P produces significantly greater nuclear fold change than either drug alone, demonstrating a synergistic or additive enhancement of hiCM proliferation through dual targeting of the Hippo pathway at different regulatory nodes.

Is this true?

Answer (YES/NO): YES